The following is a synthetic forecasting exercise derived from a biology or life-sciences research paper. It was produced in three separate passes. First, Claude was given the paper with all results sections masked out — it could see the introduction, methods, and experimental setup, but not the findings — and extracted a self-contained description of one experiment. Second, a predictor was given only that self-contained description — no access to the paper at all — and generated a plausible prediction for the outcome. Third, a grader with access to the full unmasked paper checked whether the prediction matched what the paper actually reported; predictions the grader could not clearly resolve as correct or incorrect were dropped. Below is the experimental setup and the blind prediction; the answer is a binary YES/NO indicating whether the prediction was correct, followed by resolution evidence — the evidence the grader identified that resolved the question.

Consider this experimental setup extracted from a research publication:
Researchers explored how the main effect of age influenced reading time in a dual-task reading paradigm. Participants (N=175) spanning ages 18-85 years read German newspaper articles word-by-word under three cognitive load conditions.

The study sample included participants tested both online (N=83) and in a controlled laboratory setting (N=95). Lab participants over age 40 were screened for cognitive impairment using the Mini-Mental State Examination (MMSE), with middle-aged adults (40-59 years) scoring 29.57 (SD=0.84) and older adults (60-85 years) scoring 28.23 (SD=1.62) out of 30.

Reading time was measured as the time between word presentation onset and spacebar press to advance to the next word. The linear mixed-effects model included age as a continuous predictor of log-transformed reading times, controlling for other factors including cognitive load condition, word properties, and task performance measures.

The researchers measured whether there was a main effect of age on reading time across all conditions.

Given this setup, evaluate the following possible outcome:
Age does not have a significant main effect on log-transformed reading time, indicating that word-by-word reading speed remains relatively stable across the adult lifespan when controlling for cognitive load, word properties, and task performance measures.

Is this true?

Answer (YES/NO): NO